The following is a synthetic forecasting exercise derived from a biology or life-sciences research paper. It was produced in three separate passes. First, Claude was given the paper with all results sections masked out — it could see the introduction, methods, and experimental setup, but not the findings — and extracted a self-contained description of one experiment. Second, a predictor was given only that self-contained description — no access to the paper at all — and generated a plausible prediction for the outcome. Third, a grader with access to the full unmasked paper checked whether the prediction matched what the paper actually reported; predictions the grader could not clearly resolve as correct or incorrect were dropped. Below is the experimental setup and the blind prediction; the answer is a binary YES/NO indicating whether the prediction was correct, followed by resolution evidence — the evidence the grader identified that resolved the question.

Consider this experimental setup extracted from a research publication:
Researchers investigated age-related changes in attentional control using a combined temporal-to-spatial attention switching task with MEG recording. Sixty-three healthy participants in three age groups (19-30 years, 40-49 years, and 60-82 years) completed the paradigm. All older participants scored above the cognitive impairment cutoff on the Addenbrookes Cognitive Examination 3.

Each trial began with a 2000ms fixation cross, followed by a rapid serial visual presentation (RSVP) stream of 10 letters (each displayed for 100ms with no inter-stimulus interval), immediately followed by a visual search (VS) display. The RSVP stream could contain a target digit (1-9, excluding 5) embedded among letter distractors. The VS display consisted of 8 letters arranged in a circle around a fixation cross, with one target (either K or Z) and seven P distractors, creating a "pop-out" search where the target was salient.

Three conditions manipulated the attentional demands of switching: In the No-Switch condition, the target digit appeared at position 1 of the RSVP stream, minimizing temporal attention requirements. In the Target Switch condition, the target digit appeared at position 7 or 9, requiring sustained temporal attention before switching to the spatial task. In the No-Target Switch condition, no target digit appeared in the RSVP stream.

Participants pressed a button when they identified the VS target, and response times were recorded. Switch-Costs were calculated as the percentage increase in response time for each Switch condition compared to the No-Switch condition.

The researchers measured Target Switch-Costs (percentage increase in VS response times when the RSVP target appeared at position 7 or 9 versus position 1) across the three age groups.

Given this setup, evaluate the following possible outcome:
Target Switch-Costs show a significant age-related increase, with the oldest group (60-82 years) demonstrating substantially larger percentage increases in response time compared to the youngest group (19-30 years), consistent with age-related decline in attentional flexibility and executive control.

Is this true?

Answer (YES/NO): YES